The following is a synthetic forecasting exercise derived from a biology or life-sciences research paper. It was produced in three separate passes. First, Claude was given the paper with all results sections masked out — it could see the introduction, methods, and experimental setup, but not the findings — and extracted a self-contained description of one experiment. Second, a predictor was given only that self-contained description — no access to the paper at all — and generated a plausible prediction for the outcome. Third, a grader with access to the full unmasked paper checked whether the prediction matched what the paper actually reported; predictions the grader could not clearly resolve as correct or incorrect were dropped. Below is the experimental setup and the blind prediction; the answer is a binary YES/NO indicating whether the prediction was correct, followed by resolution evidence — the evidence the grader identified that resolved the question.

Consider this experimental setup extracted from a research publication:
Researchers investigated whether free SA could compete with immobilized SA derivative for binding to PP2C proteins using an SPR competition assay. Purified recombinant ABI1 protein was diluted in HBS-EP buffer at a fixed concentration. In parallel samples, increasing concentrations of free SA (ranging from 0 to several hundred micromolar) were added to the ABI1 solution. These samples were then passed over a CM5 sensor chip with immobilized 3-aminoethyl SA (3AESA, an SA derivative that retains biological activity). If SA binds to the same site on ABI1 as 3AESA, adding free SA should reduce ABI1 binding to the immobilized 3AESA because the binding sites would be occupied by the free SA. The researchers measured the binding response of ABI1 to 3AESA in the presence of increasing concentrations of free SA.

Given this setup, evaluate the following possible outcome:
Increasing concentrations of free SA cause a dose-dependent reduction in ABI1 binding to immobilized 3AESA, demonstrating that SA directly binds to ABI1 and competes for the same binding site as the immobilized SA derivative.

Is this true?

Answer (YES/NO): YES